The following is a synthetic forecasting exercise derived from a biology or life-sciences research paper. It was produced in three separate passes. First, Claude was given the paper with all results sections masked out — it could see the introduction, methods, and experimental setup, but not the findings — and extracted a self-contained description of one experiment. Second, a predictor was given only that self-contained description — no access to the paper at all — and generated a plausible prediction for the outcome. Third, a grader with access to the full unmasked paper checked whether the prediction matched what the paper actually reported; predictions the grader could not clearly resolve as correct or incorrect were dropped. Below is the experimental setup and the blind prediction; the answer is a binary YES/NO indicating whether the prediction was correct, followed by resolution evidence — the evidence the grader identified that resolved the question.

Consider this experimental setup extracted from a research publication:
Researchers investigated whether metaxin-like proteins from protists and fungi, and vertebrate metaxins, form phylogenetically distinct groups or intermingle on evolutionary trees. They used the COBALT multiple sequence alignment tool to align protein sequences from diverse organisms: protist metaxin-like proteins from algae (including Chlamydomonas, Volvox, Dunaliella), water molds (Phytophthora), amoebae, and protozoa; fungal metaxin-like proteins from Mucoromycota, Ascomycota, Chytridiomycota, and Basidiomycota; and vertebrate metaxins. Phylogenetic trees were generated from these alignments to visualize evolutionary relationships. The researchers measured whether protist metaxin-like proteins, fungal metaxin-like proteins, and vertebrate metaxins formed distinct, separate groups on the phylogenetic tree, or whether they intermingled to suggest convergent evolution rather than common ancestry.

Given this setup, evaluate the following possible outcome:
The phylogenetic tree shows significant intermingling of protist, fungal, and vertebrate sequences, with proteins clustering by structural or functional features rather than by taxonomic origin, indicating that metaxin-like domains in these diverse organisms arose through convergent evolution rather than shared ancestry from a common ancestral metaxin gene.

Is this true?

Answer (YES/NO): NO